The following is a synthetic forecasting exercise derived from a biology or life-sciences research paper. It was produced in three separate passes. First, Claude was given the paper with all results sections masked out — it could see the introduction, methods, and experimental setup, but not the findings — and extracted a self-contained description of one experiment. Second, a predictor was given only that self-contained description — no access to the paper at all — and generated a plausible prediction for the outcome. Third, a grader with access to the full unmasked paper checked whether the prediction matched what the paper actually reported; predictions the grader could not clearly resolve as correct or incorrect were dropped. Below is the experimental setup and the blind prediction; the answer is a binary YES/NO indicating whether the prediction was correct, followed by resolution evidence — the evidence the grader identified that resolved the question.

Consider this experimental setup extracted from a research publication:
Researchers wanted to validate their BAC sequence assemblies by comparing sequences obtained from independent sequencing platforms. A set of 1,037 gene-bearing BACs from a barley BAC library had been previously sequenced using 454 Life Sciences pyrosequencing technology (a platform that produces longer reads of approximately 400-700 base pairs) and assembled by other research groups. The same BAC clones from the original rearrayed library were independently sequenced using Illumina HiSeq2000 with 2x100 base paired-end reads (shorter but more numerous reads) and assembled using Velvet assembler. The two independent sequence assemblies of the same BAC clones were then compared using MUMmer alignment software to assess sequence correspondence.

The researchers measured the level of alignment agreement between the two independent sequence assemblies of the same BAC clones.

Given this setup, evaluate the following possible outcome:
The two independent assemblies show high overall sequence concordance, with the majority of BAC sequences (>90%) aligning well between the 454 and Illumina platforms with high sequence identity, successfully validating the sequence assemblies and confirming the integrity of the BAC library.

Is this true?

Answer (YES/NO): YES